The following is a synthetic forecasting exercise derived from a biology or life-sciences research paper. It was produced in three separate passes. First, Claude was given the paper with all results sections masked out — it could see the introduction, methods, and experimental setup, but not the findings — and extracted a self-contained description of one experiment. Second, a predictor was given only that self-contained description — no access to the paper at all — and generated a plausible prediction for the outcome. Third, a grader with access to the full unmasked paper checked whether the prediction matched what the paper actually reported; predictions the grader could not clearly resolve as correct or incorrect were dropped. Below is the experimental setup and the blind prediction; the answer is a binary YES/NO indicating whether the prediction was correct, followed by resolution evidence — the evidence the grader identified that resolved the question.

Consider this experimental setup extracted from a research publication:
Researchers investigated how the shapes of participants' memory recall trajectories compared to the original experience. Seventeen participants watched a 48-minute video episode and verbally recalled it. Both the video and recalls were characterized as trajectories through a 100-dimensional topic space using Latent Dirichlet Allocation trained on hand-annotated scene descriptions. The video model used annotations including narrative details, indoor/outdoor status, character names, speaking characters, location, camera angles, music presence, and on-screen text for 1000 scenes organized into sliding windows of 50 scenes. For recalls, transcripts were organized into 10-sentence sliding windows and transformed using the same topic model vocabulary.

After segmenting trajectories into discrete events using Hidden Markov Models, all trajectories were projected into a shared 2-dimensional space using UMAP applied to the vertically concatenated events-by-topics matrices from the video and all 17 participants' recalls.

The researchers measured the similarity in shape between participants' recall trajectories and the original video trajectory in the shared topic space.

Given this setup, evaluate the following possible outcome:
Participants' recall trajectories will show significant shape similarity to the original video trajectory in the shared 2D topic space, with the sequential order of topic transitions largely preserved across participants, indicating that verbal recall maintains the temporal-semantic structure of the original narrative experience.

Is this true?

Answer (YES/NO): YES